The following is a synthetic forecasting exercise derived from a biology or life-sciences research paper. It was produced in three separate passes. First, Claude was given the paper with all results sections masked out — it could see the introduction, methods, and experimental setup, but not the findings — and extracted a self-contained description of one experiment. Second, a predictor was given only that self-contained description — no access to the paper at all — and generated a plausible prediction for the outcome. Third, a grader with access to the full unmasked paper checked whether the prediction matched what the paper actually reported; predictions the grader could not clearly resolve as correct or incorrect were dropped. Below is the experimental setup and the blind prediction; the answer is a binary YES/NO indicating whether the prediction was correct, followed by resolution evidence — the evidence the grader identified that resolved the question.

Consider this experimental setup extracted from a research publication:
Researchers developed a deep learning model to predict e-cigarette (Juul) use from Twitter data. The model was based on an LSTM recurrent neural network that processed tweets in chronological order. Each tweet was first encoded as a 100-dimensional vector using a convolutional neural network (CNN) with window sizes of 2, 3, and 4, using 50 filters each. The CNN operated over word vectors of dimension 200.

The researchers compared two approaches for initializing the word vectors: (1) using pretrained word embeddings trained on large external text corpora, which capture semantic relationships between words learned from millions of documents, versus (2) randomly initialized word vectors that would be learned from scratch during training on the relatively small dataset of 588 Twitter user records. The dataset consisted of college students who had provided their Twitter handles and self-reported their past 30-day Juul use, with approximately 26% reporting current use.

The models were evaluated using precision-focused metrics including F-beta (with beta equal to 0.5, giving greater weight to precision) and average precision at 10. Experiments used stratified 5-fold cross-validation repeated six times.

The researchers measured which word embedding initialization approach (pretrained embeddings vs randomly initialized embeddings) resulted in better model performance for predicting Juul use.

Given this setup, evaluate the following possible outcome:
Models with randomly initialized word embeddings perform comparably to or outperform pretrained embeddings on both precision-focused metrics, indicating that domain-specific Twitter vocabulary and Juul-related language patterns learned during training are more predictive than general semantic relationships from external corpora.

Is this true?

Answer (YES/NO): YES